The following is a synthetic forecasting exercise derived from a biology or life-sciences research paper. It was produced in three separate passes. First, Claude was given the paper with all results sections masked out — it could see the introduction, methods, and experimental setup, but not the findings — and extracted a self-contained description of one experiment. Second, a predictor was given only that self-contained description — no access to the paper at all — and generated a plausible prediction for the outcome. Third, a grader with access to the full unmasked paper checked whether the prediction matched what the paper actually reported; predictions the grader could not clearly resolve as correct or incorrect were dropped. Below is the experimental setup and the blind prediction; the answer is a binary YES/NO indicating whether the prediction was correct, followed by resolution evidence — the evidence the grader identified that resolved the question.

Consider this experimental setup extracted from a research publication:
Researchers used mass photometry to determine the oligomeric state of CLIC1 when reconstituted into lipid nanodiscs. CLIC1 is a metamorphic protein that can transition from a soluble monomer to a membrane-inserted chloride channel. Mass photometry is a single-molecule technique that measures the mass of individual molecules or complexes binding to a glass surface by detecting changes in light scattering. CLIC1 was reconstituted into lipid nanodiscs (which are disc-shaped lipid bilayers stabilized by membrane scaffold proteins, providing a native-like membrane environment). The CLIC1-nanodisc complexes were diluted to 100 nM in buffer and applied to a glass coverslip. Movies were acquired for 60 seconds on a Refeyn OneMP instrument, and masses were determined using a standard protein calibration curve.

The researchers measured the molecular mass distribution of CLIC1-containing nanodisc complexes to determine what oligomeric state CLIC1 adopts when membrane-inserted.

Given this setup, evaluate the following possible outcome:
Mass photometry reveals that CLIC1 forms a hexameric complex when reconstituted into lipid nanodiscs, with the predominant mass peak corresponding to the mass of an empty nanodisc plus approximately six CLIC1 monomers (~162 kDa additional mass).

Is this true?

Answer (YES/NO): NO